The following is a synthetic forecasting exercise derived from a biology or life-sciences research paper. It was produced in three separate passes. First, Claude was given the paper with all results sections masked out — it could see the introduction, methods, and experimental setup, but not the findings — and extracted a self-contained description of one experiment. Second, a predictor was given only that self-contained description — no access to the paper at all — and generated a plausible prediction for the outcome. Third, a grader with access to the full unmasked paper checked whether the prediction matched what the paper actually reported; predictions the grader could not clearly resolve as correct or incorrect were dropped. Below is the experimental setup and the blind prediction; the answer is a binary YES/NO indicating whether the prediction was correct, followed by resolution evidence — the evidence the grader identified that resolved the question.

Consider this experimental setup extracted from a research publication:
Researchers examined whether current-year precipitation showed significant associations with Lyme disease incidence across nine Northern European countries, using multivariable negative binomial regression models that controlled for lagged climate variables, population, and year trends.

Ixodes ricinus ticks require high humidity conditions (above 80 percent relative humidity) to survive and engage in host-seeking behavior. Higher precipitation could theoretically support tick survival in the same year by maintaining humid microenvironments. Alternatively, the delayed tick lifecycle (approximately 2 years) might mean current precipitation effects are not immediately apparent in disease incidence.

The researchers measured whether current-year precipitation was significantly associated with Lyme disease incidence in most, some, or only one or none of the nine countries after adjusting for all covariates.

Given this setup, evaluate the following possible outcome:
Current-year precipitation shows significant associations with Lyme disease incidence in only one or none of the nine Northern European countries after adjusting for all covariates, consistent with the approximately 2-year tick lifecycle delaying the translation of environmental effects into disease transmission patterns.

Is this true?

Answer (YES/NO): YES